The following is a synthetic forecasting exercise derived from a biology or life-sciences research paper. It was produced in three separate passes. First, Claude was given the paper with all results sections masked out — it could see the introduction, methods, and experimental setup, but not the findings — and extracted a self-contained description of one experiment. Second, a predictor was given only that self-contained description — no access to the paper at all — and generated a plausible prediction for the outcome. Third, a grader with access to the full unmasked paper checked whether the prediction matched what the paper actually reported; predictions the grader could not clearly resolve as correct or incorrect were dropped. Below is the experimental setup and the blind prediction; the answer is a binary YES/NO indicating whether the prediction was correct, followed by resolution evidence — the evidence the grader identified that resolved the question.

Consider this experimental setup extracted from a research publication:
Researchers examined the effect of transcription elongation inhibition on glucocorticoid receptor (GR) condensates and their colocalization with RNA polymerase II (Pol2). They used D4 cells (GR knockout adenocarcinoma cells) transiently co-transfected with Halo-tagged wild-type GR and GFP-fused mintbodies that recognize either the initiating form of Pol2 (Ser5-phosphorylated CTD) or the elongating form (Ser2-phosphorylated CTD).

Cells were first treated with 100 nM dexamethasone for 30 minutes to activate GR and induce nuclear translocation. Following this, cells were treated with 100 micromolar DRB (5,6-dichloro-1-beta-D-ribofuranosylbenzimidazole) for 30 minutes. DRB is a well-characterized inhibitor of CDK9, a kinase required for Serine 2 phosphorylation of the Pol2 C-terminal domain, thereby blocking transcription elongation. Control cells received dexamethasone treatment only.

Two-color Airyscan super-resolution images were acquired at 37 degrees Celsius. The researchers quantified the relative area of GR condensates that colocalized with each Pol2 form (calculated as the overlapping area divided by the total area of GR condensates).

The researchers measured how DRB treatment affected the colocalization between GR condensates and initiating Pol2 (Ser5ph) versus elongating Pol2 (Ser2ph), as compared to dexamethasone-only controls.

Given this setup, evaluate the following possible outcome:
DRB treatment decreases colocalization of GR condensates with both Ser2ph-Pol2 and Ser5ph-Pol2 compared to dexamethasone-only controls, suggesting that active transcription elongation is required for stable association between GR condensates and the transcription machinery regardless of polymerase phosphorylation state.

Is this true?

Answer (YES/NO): NO